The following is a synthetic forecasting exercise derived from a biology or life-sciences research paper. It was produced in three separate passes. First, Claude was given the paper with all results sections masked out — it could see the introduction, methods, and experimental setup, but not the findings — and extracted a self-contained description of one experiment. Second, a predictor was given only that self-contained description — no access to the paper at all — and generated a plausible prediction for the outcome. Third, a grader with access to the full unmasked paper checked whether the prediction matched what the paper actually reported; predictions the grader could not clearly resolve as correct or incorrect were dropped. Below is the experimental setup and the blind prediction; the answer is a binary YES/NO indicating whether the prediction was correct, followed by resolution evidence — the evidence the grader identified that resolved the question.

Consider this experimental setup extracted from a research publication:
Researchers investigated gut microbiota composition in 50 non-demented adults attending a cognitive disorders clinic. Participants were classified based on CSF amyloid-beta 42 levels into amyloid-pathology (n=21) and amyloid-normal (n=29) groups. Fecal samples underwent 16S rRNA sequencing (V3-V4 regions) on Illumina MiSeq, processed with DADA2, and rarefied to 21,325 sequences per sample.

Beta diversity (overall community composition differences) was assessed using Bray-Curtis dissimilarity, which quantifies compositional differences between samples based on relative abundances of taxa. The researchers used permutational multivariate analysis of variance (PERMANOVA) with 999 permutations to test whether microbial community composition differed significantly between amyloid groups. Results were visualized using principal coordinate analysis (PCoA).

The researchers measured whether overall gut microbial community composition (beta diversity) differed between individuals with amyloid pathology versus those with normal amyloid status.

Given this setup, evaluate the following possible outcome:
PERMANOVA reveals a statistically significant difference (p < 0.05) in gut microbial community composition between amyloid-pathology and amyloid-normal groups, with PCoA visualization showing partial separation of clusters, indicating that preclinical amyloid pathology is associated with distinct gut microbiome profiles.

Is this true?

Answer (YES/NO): NO